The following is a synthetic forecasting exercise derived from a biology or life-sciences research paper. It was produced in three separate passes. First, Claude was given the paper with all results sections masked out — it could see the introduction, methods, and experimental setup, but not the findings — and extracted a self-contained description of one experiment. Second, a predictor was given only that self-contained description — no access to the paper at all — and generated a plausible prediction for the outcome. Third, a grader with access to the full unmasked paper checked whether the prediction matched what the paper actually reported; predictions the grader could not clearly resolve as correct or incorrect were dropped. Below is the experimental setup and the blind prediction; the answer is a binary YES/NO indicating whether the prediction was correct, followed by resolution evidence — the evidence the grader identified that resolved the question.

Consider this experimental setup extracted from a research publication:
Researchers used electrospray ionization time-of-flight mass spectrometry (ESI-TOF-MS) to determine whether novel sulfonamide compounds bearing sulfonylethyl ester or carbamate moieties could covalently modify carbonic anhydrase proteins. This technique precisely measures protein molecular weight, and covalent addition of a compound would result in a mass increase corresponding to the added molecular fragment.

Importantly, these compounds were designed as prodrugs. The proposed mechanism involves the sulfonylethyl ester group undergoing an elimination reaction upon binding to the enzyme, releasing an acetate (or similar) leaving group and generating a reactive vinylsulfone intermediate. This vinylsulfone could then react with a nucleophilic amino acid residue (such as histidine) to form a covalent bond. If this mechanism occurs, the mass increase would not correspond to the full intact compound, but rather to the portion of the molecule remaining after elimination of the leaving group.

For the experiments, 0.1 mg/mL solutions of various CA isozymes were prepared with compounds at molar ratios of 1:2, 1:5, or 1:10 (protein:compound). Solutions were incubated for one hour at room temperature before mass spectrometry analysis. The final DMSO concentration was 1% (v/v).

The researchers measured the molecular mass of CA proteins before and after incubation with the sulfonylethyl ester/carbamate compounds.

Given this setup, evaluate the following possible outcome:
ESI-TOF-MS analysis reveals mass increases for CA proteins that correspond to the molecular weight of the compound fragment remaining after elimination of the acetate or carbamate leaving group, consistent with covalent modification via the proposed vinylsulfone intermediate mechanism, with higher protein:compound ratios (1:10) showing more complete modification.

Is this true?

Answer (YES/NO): NO